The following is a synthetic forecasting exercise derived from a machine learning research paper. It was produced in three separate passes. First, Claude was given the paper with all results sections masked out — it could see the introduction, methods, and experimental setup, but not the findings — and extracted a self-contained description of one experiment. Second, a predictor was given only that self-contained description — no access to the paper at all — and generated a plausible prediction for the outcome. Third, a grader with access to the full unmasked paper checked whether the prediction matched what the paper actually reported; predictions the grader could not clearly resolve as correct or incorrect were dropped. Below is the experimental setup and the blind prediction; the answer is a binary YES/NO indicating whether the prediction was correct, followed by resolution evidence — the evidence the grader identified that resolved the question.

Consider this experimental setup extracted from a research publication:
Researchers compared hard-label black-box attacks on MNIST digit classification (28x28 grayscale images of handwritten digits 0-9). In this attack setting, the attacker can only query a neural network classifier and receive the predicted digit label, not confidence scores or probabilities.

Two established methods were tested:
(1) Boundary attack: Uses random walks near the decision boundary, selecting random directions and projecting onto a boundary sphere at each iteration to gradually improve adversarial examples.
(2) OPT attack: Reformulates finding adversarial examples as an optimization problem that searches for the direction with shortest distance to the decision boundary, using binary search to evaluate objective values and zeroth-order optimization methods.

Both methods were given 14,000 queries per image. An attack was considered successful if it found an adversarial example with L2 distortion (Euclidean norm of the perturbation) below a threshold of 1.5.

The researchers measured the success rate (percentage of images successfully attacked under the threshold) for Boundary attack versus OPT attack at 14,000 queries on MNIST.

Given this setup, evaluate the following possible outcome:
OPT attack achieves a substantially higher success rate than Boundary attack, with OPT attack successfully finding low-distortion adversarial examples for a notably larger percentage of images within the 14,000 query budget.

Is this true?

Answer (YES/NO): YES